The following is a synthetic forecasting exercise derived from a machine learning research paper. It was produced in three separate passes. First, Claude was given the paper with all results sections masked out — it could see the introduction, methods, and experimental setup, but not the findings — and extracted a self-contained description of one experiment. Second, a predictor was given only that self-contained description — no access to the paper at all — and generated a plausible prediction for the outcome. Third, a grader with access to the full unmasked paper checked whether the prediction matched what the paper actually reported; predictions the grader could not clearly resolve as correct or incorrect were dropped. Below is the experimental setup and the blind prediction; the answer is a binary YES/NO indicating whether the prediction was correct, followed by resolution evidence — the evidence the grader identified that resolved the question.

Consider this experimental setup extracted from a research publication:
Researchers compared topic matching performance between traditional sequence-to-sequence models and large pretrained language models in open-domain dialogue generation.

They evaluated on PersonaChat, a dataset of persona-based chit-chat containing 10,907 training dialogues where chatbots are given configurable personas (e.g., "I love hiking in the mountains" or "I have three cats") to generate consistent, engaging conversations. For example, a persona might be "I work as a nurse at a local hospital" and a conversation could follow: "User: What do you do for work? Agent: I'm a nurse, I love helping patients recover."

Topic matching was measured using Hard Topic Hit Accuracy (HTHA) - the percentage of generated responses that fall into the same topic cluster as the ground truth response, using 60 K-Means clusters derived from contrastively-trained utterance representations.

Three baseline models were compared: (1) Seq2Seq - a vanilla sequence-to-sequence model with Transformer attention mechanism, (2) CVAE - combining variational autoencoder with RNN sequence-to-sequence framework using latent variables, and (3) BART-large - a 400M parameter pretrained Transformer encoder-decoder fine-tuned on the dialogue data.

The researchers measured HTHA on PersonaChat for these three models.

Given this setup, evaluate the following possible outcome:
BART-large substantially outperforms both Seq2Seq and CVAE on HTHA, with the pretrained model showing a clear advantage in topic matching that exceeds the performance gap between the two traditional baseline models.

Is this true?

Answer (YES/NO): YES